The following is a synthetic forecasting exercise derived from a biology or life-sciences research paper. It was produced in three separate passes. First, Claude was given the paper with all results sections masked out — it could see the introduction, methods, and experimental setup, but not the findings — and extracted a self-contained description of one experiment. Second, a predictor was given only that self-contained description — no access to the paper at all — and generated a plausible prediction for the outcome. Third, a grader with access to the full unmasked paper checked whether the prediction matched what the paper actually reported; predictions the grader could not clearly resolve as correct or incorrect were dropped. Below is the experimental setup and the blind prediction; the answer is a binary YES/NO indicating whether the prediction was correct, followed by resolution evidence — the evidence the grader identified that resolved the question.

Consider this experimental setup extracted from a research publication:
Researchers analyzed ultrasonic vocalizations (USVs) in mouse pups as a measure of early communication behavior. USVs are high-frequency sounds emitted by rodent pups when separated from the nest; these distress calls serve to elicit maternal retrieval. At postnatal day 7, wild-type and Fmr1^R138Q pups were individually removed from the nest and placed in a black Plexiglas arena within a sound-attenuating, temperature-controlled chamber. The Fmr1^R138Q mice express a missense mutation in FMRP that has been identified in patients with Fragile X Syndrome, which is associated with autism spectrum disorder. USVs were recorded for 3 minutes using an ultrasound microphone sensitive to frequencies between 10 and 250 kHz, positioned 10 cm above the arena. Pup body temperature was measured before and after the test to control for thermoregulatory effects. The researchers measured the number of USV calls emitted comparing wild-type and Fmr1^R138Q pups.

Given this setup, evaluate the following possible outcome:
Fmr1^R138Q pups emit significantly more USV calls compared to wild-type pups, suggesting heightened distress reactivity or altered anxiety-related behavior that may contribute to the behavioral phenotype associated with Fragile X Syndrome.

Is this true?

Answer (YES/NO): NO